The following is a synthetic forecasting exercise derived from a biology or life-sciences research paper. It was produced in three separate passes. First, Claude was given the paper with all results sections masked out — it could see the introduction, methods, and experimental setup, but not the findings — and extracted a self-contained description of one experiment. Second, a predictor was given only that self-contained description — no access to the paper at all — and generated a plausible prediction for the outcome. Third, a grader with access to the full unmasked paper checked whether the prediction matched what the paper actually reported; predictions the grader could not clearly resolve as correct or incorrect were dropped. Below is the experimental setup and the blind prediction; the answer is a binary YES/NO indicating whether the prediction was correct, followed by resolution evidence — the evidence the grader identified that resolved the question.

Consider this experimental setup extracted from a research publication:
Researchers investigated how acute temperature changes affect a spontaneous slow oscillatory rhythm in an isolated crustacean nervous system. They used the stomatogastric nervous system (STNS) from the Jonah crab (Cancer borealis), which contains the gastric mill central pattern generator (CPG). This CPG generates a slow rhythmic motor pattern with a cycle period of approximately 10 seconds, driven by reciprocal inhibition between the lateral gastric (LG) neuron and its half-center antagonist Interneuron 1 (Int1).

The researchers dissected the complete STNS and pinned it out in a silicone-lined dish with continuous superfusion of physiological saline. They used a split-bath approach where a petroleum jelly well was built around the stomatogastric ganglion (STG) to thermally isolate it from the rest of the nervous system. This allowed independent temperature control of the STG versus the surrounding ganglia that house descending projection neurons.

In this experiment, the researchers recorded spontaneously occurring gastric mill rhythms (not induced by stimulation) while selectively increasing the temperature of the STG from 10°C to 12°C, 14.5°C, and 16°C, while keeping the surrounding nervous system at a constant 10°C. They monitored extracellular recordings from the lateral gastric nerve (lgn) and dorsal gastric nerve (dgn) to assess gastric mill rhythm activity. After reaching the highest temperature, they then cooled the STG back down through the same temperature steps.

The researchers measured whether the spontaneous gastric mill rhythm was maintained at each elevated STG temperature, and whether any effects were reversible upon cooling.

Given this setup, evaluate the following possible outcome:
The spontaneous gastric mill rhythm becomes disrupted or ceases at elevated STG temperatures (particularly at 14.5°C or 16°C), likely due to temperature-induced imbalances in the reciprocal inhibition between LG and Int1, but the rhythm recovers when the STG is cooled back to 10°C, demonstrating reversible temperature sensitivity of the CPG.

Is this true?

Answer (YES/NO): YES